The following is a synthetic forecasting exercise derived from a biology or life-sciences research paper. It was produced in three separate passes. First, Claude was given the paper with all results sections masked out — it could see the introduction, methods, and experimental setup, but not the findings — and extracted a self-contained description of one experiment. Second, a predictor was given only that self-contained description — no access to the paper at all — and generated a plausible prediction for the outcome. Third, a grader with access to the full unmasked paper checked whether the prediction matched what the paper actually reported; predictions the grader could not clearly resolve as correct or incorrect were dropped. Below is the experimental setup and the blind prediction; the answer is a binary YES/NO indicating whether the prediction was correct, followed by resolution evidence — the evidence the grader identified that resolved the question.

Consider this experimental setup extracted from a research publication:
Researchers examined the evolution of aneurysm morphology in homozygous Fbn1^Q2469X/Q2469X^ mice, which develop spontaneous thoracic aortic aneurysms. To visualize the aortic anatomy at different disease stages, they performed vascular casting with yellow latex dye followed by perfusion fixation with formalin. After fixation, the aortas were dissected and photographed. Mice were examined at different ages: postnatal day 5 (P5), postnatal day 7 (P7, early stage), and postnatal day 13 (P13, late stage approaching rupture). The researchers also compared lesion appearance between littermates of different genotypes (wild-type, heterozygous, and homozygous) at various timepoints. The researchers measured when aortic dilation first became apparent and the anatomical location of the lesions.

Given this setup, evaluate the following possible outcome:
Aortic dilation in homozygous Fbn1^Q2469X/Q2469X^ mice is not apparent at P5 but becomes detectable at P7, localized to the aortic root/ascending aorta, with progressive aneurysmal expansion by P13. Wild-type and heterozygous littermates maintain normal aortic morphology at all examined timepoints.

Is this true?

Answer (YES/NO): YES